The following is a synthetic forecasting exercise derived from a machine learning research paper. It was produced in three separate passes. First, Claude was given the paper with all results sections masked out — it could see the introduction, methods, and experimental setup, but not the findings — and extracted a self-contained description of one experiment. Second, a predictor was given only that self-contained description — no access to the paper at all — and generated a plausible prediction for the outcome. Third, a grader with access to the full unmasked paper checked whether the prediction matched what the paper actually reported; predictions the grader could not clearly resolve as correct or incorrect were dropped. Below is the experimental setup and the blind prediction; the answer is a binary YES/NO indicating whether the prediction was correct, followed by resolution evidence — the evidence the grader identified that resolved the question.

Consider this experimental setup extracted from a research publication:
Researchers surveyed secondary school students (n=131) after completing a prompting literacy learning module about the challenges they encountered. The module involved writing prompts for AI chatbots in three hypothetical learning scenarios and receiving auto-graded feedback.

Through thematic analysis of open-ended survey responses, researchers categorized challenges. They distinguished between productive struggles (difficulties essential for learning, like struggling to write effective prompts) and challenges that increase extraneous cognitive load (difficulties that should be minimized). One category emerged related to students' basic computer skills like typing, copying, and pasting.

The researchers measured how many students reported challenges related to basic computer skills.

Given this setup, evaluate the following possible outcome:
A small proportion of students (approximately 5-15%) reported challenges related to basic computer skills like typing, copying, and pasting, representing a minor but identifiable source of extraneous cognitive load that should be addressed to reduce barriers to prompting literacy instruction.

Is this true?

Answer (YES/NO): NO